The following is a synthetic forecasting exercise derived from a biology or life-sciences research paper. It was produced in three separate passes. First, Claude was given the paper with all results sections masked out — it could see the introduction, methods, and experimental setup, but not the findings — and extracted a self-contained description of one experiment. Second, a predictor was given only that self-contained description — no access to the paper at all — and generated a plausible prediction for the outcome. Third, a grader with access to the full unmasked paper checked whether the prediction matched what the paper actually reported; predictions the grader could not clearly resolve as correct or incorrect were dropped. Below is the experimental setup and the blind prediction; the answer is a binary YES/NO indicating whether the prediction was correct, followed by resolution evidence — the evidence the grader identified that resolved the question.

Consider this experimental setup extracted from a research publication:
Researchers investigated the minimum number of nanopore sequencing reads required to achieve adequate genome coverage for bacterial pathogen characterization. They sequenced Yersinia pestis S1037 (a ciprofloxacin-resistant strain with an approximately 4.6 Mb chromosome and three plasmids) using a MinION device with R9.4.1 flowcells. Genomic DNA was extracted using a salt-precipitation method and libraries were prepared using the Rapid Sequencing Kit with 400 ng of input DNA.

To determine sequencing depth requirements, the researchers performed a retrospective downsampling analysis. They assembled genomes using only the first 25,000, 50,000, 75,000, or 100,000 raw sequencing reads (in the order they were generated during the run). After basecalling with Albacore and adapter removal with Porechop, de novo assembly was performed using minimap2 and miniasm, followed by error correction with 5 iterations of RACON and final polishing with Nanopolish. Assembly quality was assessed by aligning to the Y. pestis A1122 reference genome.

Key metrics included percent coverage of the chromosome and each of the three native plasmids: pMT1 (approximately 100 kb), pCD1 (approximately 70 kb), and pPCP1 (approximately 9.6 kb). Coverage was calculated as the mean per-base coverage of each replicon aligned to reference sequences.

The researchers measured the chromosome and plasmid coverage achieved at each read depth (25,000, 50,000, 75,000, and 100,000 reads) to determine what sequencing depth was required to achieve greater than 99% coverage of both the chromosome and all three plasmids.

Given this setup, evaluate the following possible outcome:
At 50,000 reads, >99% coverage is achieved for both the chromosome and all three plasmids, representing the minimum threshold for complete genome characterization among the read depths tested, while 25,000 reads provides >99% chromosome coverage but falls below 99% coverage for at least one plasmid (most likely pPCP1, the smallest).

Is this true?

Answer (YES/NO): NO